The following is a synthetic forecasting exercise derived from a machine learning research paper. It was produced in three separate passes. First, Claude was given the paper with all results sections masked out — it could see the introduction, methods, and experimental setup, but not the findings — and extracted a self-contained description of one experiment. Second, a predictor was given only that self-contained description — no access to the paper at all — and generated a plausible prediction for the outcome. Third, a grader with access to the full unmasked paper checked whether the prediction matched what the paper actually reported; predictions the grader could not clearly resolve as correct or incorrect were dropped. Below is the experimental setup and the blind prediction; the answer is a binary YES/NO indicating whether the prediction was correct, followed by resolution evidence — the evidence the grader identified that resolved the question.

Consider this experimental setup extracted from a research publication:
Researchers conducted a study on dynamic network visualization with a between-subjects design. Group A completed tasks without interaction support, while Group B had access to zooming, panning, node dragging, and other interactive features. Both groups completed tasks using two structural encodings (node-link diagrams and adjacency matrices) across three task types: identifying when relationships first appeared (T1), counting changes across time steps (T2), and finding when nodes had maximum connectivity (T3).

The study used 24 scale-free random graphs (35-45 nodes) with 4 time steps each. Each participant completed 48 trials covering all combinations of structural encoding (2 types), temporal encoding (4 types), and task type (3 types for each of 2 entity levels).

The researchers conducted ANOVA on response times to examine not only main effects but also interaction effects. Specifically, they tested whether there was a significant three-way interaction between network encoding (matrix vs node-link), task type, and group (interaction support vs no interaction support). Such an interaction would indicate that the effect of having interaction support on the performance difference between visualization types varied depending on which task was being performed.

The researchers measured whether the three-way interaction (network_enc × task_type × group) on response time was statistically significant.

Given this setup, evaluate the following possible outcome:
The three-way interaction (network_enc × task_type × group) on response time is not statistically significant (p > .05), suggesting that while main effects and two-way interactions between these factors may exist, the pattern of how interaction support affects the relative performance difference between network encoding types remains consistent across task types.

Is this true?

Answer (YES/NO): YES